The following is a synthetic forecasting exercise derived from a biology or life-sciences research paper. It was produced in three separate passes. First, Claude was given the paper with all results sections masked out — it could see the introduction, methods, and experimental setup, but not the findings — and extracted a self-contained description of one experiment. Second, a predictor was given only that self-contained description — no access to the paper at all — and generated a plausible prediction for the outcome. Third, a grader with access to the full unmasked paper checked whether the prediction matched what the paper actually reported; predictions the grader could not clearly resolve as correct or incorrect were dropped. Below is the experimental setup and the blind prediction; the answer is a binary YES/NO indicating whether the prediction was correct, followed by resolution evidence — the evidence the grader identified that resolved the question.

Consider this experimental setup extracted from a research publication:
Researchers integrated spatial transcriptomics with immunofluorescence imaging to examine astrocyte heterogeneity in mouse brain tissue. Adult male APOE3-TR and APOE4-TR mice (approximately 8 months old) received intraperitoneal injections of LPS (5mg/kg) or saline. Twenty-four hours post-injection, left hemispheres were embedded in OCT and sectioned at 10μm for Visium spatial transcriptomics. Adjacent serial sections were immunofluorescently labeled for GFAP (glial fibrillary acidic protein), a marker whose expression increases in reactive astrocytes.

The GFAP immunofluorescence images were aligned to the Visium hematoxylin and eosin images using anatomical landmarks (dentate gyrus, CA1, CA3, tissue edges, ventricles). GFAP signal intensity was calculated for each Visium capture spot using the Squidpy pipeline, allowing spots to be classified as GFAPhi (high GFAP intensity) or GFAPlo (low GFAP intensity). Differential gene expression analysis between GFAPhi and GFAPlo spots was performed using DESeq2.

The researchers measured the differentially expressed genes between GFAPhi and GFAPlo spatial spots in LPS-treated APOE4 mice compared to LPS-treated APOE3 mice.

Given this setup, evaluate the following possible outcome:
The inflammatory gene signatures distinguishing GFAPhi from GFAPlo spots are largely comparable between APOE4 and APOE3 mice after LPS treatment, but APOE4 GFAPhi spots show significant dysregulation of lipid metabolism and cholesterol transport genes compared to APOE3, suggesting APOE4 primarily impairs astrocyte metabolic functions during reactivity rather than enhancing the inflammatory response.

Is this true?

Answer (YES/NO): NO